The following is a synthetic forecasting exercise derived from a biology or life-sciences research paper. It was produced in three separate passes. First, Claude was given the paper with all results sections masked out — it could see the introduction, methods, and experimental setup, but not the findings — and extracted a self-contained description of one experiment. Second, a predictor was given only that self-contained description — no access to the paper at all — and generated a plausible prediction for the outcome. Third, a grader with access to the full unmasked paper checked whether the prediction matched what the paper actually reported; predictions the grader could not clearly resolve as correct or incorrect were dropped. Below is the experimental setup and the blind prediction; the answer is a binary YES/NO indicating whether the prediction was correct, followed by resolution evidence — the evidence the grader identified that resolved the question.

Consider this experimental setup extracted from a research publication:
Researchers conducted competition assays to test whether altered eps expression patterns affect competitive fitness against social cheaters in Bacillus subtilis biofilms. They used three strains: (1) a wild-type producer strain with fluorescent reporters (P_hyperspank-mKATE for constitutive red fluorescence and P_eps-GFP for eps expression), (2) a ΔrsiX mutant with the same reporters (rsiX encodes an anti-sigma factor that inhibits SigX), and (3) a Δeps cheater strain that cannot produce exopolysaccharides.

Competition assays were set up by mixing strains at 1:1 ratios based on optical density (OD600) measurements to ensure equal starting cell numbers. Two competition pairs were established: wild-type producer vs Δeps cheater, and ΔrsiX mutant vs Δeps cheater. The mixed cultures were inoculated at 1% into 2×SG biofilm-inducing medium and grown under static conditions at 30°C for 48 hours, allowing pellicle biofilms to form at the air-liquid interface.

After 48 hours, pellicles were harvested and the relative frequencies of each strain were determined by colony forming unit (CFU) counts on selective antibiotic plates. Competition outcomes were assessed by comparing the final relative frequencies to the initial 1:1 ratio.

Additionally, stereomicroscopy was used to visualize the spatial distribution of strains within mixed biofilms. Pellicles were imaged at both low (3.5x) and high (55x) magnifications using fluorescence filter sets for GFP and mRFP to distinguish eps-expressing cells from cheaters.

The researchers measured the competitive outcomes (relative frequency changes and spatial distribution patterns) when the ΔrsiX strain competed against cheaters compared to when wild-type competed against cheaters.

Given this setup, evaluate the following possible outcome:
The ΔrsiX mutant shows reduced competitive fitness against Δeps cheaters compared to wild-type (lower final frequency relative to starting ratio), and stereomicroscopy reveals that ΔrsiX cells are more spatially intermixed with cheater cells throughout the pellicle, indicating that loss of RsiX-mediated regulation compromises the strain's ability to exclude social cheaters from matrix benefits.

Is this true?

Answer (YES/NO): NO